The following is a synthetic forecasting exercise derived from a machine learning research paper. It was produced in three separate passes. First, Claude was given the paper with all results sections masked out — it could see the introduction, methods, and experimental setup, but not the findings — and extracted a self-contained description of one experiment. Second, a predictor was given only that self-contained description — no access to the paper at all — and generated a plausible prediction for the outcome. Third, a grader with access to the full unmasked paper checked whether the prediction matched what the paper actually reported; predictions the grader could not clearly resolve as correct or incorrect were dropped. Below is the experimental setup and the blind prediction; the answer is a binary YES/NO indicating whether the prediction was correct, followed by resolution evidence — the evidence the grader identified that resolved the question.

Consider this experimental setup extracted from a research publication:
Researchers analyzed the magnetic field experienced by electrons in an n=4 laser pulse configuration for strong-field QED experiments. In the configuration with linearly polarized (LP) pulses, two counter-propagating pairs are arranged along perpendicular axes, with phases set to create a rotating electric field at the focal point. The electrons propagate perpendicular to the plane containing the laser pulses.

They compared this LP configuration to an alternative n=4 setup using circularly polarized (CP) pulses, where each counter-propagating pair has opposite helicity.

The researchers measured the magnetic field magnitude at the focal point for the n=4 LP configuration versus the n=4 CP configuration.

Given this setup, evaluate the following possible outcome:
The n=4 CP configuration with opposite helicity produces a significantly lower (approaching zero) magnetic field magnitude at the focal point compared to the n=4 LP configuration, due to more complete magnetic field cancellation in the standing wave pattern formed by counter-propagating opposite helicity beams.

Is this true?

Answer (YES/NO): NO